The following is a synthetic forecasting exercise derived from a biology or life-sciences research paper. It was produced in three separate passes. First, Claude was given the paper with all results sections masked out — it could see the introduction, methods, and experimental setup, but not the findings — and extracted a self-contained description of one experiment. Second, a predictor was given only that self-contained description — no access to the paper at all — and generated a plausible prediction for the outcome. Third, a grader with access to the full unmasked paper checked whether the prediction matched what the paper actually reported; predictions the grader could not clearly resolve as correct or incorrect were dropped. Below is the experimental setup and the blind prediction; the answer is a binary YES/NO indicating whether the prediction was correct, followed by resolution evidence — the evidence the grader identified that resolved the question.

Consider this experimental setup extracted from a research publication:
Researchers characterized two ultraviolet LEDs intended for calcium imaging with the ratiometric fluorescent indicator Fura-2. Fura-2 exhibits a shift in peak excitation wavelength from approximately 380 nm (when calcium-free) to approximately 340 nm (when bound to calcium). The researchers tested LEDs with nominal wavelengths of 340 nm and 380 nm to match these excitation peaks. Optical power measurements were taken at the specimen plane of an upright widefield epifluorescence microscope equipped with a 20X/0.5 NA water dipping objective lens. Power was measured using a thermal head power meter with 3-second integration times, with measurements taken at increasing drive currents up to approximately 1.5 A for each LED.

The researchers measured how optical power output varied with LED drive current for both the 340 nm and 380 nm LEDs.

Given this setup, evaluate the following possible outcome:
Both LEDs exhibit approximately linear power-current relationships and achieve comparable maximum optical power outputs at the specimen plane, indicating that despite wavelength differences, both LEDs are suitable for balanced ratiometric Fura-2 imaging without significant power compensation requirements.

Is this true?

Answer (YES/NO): NO